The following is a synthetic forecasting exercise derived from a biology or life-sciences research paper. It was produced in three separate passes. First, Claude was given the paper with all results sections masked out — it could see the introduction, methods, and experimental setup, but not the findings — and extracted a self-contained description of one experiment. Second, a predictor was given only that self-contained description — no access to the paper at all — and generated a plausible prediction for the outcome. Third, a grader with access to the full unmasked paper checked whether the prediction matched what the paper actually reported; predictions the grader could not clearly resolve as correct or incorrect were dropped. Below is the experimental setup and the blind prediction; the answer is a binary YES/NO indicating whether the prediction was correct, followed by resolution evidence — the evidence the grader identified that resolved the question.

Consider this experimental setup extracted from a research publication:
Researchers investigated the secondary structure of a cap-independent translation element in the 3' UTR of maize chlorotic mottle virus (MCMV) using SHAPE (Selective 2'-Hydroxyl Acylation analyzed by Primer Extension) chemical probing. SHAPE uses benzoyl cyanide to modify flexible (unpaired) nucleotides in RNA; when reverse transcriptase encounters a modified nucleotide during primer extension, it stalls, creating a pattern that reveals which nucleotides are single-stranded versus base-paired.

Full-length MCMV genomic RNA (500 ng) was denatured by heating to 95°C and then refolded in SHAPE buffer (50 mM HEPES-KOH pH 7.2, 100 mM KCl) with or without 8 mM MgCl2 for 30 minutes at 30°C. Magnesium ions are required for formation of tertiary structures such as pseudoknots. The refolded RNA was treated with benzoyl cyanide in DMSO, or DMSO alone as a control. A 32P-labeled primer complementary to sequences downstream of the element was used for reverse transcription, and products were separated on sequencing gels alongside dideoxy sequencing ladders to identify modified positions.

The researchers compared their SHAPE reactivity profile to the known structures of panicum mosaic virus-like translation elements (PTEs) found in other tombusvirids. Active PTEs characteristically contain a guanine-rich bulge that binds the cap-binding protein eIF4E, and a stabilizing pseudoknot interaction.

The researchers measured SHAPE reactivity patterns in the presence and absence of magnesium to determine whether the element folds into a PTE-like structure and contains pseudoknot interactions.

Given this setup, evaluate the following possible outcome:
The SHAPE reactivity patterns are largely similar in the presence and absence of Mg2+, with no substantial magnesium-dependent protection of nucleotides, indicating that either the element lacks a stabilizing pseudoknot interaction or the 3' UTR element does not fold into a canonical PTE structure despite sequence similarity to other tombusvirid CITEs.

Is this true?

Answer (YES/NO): NO